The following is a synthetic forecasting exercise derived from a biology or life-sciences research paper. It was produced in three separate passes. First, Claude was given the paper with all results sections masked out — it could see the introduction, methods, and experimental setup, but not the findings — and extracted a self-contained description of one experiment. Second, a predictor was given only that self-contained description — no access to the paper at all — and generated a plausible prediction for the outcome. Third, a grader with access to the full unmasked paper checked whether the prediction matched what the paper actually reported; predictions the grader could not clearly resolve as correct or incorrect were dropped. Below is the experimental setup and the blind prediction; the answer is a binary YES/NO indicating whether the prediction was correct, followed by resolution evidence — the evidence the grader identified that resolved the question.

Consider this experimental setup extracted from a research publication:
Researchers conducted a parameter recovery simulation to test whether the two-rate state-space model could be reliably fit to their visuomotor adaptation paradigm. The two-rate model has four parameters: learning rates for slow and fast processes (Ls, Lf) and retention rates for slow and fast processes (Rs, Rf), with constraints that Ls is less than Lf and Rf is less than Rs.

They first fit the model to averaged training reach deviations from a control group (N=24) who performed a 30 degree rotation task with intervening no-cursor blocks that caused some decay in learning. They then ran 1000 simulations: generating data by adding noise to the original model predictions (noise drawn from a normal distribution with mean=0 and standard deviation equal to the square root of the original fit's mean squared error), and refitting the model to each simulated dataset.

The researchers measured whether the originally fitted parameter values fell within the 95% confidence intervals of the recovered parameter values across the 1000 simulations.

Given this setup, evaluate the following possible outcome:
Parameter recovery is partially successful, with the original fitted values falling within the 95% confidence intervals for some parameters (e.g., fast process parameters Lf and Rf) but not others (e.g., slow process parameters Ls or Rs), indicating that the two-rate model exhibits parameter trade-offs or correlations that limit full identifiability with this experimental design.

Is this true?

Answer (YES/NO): NO